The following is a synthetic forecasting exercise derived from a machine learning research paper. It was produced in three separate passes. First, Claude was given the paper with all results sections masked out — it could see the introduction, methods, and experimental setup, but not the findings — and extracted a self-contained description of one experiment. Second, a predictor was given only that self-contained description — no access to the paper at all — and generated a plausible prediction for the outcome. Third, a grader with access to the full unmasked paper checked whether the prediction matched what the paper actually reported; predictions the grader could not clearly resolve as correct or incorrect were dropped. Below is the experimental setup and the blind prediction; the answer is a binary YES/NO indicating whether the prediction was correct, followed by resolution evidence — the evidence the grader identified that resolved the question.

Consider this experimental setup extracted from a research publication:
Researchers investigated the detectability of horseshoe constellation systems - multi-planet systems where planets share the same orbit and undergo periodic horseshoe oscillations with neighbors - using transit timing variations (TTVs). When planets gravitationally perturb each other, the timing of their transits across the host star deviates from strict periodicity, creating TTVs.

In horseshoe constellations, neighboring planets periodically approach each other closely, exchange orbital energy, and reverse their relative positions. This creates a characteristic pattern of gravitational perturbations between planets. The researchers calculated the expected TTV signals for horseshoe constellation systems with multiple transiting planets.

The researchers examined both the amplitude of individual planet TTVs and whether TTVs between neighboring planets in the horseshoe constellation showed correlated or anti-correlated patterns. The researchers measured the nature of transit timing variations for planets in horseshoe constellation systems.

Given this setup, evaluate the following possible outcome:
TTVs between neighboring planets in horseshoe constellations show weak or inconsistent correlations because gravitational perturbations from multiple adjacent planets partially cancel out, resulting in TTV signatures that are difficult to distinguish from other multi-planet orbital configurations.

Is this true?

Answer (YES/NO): NO